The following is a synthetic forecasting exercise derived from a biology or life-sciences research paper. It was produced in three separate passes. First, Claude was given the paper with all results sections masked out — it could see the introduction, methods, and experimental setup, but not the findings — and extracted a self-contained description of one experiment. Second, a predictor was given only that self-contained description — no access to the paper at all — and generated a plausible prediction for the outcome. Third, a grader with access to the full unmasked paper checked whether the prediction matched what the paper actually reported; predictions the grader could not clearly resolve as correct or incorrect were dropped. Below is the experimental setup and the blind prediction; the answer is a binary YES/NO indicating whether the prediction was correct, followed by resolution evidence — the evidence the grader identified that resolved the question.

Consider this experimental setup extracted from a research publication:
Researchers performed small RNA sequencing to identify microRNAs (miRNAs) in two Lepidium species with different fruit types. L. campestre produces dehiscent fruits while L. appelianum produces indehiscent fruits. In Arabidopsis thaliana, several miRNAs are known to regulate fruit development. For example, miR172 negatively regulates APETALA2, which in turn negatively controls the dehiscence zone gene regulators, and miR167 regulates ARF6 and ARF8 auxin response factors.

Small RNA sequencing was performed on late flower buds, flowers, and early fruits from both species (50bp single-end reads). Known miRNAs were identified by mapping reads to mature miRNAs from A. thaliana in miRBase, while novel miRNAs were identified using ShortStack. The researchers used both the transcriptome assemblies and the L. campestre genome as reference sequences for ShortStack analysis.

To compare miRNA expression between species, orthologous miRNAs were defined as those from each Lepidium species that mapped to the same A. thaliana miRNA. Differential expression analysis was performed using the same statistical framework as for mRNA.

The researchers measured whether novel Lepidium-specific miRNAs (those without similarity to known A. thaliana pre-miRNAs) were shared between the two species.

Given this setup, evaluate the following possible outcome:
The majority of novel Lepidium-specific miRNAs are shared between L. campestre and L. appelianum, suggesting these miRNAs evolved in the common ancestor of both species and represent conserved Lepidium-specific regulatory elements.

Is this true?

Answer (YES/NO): NO